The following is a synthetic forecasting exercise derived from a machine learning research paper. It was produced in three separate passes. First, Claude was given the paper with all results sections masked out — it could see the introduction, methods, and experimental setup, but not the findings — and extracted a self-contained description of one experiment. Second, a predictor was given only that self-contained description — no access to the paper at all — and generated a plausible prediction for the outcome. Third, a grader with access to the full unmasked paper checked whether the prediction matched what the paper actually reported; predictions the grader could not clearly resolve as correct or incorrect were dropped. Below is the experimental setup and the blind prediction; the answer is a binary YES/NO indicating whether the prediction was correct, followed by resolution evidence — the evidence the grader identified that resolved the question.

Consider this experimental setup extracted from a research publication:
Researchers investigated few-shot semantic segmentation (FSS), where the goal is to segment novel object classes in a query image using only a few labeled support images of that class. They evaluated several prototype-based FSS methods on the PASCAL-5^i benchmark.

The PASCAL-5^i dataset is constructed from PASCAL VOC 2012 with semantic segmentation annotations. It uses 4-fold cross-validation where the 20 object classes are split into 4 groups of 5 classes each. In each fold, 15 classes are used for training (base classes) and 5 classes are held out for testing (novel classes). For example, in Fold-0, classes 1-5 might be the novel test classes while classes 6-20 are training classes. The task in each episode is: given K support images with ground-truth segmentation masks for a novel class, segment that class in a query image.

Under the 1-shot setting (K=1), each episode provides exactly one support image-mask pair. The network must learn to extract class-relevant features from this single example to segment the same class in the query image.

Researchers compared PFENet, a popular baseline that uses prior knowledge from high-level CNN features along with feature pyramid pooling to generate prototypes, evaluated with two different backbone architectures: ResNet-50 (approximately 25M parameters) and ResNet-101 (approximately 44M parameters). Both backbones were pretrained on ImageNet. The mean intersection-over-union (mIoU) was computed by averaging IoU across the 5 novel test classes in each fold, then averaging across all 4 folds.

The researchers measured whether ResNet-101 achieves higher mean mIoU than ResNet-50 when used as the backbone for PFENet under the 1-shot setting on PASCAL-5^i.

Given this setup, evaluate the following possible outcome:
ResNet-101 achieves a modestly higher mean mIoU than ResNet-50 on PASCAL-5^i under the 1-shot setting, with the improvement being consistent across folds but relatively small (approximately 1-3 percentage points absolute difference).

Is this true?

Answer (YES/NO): NO